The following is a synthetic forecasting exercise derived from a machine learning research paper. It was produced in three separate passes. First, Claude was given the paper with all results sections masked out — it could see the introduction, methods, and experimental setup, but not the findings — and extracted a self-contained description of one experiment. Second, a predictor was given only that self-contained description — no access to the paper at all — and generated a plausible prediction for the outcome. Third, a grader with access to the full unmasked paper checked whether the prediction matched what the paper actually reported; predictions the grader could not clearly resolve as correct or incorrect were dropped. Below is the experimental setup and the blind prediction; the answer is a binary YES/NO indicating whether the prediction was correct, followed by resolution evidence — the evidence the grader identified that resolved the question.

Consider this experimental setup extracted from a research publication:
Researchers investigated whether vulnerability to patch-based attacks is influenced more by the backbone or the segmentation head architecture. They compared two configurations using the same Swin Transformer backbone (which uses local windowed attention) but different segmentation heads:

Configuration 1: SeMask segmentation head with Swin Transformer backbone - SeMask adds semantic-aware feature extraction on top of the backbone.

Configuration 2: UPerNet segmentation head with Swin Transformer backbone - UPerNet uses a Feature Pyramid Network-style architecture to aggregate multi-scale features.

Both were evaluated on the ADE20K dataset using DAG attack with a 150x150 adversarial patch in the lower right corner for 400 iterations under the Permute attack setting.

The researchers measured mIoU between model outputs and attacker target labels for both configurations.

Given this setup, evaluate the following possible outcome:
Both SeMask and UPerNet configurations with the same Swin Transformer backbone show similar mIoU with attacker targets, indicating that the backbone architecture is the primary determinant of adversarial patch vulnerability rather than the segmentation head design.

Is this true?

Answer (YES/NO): NO